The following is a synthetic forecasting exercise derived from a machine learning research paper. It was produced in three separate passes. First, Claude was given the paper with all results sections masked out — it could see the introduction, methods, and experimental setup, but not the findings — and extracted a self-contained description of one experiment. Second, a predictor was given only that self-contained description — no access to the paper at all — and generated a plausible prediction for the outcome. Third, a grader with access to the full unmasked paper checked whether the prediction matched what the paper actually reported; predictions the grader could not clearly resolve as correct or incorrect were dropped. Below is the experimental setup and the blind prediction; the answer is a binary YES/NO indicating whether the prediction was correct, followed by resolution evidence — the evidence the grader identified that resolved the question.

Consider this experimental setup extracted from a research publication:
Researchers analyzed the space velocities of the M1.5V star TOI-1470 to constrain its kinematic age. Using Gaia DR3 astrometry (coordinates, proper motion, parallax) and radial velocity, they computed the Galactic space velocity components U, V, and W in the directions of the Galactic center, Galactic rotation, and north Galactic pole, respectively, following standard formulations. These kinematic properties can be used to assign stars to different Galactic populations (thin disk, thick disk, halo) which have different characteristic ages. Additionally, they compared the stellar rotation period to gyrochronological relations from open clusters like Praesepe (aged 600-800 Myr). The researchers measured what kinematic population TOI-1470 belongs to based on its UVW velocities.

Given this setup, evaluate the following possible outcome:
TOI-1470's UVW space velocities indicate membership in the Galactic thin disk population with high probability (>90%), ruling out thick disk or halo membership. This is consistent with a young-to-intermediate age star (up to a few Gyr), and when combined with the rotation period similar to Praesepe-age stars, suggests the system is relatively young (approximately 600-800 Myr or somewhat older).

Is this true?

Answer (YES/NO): YES